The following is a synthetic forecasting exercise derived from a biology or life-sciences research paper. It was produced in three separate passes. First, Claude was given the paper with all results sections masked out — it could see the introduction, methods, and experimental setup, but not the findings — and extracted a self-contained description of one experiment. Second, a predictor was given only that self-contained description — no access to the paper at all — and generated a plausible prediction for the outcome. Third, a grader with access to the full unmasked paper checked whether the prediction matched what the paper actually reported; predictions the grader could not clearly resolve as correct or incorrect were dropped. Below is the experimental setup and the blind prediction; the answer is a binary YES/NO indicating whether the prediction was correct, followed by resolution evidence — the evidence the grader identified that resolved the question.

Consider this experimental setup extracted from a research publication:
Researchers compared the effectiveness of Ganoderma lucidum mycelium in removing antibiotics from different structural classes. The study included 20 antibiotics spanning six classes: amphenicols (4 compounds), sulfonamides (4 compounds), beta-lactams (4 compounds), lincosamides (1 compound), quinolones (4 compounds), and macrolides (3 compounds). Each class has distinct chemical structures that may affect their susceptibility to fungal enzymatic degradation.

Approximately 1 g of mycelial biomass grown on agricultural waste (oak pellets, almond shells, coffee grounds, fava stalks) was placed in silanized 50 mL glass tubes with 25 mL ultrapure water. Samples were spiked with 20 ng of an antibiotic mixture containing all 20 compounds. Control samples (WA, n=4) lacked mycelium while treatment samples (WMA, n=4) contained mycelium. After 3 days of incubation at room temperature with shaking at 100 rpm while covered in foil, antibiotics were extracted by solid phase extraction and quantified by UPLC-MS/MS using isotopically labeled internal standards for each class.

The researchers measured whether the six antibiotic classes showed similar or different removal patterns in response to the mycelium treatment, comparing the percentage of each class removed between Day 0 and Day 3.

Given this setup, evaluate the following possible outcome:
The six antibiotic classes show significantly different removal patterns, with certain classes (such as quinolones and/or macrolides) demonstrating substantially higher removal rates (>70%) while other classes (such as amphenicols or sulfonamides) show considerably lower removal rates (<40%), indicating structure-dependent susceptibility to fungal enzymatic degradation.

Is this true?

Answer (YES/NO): NO